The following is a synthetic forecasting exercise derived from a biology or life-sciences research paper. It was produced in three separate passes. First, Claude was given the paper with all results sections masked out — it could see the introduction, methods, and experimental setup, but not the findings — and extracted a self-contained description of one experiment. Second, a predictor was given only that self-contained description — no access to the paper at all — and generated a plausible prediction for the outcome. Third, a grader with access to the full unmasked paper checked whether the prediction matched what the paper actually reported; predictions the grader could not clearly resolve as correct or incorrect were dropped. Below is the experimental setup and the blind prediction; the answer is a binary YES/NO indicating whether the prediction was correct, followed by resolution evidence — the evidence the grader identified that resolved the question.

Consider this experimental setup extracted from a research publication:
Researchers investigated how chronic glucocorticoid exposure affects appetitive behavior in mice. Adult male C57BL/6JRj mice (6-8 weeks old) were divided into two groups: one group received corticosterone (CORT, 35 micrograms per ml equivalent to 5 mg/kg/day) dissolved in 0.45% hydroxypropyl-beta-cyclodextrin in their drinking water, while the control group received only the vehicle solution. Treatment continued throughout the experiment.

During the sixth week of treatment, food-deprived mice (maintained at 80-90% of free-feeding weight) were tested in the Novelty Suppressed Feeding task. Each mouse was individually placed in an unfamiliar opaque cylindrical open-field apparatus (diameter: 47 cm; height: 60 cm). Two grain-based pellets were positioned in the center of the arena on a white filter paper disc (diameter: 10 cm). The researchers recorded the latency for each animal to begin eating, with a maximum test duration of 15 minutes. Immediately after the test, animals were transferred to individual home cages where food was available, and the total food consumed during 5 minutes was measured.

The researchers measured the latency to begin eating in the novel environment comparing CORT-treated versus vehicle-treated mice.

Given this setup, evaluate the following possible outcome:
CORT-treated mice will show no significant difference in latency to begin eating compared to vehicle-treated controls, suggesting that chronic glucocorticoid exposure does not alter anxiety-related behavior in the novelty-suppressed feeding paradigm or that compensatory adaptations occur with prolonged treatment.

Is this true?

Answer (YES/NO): NO